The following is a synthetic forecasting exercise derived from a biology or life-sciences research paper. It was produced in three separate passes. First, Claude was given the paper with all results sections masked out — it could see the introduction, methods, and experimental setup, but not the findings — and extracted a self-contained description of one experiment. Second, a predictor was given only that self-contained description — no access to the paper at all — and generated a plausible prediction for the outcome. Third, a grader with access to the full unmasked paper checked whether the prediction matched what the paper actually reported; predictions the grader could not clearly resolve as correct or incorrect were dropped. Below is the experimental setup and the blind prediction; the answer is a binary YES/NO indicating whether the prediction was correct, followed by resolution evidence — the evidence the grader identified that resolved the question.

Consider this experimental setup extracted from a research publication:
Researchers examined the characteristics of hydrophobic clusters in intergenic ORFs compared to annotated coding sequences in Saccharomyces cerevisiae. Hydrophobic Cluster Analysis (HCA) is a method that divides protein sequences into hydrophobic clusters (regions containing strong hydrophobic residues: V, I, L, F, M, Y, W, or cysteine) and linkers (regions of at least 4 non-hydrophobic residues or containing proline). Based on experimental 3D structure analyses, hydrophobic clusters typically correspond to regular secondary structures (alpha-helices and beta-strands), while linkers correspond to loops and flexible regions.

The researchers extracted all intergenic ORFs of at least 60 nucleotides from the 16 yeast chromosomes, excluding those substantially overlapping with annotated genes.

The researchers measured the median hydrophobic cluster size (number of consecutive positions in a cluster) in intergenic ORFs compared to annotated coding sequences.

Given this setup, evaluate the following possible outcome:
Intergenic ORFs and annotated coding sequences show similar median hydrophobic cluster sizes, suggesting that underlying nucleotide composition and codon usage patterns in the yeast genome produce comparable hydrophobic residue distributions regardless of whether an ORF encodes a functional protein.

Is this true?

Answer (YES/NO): YES